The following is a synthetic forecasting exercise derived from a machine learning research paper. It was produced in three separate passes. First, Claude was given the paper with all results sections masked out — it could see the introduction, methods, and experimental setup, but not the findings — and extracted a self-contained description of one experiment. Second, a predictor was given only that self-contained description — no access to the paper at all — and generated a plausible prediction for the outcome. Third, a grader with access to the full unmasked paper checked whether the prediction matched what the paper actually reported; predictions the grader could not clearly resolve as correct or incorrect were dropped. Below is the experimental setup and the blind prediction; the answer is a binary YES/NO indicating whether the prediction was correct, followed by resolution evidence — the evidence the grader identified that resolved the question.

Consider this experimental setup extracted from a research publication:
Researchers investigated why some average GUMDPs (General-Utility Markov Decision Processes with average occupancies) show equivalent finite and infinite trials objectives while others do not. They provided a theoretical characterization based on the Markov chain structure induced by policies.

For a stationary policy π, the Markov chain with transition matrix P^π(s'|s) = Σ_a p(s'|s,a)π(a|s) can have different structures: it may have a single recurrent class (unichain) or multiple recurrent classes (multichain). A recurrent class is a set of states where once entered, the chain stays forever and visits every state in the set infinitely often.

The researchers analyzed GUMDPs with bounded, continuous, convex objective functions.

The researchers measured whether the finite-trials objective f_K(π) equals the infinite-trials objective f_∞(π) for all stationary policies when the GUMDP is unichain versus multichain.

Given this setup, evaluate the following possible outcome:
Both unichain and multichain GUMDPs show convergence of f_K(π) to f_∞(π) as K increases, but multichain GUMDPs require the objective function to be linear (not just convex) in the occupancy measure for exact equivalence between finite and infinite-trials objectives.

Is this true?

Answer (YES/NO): NO